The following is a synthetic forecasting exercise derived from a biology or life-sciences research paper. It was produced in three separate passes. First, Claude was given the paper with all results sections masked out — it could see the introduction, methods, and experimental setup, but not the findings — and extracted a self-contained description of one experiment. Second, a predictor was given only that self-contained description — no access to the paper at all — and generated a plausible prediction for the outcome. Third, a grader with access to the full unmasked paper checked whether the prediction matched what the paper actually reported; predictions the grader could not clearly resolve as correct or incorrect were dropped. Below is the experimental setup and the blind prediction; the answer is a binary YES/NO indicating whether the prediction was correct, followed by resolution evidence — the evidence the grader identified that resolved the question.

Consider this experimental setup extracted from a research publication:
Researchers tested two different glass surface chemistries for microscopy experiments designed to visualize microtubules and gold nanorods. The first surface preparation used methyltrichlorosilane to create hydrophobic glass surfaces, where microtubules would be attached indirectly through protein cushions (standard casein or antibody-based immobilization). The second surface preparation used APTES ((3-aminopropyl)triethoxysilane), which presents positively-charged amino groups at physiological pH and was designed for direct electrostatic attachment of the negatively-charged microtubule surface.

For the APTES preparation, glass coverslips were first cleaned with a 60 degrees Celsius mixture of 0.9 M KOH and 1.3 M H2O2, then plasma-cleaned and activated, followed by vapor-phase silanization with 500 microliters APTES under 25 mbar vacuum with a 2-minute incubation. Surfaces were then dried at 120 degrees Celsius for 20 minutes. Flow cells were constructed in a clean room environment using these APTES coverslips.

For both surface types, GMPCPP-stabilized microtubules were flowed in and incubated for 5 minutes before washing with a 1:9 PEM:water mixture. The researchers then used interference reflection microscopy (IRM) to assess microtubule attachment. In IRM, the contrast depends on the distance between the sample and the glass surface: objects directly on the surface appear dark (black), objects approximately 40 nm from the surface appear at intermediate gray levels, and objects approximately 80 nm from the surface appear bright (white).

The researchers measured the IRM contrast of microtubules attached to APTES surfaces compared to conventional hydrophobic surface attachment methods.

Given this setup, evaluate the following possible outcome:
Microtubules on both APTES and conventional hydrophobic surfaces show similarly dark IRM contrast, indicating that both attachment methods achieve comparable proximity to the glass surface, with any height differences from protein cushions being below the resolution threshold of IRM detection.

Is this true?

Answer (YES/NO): NO